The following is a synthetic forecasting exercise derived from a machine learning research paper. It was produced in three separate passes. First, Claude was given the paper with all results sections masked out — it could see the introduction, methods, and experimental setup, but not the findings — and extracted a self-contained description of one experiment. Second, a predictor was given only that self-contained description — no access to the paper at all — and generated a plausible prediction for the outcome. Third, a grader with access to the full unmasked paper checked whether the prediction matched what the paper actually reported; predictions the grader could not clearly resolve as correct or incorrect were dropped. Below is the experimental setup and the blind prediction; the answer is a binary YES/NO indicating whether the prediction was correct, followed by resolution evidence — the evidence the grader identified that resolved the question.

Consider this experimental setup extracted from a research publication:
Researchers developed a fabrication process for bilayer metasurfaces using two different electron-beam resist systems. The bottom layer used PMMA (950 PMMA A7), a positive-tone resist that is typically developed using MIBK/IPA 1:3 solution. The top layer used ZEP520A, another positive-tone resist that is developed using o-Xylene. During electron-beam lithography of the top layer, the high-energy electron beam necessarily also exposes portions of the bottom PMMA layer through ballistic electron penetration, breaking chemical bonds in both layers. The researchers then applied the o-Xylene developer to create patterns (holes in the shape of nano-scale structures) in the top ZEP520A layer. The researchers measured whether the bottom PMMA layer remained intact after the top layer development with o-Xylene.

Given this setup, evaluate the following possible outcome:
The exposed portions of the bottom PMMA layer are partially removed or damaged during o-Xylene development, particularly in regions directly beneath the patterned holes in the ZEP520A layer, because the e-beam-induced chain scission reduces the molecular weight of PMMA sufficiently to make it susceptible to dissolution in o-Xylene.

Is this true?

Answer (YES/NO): NO